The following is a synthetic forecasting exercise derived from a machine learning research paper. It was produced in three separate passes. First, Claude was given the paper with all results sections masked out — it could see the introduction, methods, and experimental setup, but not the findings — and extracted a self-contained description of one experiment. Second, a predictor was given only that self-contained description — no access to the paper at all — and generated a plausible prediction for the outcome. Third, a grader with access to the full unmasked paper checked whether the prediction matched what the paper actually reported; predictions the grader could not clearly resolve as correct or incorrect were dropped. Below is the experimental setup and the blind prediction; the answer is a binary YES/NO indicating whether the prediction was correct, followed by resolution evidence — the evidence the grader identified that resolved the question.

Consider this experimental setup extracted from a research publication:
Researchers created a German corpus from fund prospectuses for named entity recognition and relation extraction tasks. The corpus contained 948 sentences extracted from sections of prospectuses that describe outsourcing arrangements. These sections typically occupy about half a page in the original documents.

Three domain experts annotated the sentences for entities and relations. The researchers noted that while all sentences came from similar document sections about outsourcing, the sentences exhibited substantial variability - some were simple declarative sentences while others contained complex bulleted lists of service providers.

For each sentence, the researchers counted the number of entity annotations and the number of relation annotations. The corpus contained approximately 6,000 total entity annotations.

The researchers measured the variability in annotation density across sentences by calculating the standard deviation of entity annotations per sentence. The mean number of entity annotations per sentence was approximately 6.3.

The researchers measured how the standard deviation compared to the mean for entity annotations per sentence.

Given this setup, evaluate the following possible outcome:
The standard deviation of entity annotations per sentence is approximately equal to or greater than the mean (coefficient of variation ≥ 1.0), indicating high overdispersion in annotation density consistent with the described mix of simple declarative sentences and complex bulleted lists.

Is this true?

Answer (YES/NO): YES